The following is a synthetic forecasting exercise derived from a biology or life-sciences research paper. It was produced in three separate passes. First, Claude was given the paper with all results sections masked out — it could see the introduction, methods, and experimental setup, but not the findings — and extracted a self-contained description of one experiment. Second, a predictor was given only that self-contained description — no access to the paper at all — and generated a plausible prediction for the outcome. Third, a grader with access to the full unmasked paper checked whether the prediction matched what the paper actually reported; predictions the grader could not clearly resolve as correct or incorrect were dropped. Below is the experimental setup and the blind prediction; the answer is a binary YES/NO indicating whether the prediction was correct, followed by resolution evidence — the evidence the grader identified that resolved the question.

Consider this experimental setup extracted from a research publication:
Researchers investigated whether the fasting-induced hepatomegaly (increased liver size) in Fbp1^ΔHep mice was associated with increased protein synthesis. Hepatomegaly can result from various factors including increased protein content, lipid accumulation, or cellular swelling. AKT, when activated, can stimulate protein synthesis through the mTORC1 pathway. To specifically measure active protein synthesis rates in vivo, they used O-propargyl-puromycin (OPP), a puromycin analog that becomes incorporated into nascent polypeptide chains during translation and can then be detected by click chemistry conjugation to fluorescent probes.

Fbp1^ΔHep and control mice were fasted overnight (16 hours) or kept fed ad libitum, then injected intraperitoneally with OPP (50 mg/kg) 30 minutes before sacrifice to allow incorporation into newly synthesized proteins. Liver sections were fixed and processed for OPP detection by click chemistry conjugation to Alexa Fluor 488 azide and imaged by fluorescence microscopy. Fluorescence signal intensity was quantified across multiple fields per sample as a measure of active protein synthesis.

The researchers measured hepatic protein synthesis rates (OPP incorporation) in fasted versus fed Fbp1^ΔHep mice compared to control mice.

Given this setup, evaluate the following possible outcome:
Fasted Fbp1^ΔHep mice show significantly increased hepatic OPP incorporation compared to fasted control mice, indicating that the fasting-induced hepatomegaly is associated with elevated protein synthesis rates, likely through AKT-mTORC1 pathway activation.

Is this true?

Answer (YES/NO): YES